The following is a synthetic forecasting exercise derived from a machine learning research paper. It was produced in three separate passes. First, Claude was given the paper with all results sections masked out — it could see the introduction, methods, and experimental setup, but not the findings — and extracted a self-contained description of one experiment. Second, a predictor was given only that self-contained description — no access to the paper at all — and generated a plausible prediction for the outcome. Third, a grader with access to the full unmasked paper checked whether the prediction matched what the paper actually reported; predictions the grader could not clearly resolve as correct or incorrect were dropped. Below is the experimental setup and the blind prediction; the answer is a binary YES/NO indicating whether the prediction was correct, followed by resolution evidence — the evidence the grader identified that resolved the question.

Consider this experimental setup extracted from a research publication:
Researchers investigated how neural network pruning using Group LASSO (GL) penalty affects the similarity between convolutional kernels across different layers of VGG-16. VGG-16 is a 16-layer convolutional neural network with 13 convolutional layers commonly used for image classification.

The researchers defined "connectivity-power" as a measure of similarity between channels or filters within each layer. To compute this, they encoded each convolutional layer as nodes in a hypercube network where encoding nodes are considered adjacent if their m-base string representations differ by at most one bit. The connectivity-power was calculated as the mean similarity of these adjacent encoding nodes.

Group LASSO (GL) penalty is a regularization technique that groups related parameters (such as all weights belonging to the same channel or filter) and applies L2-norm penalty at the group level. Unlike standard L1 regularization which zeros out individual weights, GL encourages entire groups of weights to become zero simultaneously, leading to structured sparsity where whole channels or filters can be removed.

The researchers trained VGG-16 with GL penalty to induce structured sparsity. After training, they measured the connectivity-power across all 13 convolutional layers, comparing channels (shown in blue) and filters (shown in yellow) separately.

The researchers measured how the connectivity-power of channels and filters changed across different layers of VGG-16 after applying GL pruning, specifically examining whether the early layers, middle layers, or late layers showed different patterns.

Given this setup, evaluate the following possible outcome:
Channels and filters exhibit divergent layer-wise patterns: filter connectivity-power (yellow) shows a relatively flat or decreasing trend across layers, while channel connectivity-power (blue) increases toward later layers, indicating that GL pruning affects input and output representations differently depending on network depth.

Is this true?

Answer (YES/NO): NO